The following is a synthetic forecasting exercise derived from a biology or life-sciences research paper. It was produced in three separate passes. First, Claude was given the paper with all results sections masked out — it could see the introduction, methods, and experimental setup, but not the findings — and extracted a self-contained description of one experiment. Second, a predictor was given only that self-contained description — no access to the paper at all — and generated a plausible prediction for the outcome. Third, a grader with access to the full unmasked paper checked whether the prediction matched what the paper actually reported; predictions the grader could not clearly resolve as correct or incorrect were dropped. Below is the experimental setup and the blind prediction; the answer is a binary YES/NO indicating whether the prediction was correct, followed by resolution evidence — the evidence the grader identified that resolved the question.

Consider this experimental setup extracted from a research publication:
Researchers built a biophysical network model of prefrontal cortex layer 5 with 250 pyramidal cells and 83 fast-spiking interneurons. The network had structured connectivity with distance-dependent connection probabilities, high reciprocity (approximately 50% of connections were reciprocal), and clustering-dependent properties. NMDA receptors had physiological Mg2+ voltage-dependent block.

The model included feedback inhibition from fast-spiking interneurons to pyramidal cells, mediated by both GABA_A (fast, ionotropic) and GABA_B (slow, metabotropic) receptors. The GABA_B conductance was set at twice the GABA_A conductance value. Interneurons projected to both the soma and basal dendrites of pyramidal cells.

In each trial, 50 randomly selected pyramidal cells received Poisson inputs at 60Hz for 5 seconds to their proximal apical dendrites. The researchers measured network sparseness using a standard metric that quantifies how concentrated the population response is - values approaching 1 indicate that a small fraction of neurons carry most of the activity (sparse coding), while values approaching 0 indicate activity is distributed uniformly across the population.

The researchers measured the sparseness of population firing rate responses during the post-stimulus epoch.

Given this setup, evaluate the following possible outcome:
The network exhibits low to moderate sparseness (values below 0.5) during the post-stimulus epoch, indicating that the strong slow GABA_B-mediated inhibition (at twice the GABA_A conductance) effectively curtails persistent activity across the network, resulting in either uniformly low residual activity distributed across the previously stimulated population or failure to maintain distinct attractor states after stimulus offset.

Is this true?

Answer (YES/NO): NO